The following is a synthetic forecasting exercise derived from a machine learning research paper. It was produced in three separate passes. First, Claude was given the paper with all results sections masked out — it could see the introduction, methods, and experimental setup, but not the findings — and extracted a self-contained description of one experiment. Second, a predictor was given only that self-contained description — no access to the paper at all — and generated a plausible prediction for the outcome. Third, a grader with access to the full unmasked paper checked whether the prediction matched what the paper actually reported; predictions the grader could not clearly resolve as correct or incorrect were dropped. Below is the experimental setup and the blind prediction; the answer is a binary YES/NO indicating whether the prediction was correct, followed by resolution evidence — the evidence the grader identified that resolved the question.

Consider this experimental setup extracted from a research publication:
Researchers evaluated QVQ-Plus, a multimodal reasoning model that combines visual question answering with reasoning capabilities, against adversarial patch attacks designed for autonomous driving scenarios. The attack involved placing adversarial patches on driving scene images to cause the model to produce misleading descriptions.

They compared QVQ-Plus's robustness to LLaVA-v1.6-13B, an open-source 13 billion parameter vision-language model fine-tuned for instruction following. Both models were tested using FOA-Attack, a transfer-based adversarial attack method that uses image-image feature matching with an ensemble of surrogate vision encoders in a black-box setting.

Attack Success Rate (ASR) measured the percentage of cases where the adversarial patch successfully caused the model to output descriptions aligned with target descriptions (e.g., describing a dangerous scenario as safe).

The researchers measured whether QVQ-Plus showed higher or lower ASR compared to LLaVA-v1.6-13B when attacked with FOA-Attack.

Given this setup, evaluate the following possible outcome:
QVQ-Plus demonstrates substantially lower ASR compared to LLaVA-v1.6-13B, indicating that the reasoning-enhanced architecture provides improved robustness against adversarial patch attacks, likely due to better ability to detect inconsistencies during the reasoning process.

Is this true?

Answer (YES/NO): NO